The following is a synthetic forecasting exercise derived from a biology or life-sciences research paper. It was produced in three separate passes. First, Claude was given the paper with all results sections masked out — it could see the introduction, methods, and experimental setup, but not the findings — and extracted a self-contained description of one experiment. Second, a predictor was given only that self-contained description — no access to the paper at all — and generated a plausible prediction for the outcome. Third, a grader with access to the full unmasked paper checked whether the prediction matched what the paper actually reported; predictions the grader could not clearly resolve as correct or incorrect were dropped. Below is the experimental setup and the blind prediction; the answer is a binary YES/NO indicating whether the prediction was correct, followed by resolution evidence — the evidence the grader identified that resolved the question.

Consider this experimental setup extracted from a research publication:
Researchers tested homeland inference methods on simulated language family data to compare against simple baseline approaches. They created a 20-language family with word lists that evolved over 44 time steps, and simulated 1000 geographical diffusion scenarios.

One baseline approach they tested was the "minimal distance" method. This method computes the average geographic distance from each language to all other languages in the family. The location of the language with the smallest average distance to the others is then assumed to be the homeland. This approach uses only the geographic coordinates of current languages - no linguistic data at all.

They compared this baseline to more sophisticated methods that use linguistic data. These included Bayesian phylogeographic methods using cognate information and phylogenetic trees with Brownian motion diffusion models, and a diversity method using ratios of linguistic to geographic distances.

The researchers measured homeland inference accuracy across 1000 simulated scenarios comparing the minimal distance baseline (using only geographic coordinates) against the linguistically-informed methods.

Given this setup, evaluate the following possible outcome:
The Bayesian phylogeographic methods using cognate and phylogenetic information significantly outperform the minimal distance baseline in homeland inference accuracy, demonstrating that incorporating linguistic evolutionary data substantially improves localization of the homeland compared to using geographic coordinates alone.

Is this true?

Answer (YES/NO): NO